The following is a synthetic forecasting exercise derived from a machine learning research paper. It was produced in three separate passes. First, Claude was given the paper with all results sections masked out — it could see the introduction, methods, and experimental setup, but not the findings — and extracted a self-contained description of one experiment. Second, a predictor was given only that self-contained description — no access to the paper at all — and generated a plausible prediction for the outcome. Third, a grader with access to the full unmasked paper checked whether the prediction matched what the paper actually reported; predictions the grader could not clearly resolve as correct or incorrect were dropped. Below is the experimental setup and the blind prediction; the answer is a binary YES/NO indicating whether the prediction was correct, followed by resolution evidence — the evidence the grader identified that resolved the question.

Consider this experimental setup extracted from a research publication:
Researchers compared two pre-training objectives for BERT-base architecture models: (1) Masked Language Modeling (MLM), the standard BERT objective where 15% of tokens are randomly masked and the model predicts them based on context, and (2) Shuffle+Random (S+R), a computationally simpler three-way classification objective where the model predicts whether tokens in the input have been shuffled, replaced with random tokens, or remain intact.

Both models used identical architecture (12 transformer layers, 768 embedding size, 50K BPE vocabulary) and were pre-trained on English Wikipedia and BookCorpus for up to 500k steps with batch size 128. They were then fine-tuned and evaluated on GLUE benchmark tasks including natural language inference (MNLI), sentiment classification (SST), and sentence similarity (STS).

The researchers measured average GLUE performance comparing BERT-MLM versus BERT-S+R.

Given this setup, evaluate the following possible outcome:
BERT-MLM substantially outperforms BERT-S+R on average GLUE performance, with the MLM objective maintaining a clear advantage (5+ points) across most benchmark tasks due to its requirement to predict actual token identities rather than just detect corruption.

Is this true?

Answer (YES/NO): NO